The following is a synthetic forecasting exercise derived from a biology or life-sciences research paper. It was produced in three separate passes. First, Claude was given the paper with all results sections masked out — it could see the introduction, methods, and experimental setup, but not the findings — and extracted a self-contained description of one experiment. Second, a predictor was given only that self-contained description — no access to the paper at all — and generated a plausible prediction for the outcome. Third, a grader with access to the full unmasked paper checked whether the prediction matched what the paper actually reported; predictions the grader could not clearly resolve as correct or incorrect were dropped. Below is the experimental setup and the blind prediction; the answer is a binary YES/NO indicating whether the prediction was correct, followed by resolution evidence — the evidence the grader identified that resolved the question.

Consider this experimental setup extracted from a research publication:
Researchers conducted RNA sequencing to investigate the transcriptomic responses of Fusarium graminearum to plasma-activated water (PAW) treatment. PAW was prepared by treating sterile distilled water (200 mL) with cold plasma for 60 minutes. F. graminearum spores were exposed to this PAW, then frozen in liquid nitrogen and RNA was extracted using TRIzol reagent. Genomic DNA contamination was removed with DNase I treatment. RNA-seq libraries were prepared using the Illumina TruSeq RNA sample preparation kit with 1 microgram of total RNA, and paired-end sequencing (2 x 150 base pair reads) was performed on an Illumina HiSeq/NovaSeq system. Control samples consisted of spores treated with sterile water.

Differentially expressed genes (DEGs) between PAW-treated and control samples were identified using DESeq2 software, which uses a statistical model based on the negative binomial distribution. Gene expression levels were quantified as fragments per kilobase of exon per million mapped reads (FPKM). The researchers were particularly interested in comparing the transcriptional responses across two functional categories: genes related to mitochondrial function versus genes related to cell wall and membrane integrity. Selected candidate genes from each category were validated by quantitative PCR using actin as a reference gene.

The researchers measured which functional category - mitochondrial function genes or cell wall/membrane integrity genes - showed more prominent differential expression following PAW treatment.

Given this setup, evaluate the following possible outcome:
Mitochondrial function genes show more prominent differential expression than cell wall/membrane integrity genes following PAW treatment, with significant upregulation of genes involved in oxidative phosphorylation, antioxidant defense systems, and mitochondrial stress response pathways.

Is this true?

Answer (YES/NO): NO